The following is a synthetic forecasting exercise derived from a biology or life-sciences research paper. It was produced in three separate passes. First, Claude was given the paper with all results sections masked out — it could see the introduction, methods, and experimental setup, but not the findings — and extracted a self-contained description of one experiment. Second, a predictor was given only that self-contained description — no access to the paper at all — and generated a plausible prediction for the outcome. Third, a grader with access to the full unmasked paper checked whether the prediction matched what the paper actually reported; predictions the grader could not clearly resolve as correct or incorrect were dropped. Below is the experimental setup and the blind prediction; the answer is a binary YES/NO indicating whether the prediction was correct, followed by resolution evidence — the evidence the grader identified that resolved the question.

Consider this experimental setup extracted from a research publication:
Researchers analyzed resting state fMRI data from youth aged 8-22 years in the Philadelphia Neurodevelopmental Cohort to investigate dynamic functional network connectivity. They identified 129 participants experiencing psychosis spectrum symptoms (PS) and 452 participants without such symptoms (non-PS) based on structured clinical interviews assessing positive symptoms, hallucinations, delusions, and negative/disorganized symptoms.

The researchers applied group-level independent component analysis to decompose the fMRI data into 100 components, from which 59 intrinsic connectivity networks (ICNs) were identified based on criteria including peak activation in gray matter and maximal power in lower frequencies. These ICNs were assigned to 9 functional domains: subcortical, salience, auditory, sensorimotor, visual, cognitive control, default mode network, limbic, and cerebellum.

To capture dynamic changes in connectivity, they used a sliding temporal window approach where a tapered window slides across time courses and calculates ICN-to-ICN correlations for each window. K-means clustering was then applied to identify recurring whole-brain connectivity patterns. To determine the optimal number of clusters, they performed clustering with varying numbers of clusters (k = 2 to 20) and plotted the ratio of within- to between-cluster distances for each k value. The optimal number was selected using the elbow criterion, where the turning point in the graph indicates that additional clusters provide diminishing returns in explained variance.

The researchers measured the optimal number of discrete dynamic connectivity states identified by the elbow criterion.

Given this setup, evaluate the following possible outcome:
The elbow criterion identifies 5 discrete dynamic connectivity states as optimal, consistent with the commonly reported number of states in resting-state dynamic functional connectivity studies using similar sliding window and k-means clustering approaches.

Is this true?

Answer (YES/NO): YES